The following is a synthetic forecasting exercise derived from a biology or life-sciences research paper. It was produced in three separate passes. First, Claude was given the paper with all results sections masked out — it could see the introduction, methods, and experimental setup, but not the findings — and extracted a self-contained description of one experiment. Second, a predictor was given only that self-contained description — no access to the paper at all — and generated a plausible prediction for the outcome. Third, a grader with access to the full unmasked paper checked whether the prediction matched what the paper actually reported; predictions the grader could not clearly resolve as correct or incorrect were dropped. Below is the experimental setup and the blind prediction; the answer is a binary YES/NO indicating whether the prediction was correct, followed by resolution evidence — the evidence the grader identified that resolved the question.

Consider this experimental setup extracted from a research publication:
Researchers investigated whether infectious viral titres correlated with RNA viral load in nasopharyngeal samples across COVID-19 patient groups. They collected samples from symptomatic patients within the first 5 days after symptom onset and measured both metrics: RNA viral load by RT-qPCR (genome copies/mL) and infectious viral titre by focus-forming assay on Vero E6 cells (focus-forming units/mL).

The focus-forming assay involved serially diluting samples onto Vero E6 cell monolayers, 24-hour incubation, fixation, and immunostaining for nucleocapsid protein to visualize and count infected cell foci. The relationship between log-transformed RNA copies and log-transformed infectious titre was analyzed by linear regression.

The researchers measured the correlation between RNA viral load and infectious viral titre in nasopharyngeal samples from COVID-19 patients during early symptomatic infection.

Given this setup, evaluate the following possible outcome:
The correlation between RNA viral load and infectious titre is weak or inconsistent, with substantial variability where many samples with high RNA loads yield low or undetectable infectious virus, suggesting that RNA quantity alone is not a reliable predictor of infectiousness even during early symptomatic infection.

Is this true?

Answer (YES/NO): YES